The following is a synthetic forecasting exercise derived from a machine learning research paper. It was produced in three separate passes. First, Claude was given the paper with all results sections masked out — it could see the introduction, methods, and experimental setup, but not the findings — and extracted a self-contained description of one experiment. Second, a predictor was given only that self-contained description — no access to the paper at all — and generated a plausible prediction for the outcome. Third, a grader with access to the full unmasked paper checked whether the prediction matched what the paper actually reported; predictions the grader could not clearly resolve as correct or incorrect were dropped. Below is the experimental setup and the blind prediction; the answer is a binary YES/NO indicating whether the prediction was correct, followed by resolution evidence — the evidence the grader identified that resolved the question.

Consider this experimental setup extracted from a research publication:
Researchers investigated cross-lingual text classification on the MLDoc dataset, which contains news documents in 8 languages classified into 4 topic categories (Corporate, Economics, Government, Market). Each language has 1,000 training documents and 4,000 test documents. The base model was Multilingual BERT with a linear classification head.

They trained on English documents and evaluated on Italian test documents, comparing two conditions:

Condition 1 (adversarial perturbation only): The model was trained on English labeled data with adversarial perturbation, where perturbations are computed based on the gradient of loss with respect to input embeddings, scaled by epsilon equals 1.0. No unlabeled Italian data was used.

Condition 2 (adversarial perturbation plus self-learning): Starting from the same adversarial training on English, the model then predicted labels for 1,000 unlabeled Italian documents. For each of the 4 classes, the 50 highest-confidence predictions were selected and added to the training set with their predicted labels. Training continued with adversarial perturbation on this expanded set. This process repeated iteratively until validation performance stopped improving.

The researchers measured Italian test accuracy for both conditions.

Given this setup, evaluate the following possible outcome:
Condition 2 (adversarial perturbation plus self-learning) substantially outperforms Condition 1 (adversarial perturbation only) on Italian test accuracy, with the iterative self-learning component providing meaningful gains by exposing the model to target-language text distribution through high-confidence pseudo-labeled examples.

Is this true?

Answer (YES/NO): YES